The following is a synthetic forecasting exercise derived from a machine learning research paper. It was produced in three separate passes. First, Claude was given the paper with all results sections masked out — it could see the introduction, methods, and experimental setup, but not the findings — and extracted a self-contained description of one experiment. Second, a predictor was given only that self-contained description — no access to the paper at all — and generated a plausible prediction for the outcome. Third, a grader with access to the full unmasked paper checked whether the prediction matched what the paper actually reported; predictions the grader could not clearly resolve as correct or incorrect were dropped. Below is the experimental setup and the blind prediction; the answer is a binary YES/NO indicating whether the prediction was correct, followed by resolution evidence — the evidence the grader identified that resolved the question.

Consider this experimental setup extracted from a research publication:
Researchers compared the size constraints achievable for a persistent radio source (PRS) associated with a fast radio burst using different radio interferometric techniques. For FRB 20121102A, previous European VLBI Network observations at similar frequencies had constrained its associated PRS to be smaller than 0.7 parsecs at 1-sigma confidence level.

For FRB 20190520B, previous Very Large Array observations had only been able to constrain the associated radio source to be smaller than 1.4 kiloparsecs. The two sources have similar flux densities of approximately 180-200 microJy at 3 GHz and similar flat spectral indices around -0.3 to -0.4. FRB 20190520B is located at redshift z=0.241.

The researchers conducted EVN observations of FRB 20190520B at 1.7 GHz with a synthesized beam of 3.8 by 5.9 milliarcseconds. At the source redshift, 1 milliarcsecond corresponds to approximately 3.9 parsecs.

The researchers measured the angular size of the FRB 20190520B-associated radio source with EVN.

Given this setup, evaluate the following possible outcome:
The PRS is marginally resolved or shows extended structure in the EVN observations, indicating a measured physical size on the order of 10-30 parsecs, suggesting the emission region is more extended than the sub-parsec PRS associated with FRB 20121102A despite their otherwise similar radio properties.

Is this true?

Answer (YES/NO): NO